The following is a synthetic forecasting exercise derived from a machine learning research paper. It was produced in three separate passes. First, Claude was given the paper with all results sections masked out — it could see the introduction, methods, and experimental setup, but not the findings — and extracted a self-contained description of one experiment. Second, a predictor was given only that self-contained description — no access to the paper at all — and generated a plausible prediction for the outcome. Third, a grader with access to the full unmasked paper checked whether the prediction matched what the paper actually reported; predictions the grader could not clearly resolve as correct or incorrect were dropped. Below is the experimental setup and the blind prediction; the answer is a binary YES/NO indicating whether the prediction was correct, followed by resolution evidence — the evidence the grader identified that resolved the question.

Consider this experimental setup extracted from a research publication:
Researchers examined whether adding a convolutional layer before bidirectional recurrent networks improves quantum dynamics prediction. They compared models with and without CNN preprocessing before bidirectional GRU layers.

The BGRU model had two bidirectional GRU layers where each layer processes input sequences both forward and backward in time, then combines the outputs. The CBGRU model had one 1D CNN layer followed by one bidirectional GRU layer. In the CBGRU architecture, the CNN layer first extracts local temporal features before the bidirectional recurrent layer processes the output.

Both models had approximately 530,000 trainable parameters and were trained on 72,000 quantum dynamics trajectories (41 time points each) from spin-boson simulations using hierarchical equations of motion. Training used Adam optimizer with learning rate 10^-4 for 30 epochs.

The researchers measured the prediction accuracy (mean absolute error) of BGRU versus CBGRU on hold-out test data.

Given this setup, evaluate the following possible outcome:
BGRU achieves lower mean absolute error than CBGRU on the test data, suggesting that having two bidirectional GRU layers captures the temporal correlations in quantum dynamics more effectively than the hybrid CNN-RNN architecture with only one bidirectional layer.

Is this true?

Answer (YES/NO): NO